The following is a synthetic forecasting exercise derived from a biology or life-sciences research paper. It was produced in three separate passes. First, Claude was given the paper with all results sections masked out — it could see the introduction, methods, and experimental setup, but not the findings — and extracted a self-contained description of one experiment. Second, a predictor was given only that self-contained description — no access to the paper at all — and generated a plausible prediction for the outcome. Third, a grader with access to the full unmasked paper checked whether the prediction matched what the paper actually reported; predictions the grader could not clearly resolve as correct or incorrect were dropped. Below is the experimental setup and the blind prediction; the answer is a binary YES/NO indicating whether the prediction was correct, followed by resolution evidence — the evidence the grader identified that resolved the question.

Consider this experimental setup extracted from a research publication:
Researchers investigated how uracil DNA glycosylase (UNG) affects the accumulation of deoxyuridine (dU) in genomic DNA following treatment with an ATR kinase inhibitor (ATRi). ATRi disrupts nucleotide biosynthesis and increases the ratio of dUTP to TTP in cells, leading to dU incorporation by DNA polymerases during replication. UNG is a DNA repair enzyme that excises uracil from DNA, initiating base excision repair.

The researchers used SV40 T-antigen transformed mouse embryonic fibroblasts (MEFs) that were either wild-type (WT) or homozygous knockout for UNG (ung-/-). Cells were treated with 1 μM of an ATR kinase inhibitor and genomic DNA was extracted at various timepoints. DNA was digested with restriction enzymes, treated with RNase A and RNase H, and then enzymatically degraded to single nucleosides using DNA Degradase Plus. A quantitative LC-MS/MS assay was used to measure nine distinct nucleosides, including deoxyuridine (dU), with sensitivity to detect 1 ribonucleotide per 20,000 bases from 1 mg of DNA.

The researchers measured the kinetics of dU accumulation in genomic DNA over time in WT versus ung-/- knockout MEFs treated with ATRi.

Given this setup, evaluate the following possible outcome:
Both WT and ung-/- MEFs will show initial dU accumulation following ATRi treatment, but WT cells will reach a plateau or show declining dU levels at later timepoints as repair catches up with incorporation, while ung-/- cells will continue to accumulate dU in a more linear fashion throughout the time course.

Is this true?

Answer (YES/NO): NO